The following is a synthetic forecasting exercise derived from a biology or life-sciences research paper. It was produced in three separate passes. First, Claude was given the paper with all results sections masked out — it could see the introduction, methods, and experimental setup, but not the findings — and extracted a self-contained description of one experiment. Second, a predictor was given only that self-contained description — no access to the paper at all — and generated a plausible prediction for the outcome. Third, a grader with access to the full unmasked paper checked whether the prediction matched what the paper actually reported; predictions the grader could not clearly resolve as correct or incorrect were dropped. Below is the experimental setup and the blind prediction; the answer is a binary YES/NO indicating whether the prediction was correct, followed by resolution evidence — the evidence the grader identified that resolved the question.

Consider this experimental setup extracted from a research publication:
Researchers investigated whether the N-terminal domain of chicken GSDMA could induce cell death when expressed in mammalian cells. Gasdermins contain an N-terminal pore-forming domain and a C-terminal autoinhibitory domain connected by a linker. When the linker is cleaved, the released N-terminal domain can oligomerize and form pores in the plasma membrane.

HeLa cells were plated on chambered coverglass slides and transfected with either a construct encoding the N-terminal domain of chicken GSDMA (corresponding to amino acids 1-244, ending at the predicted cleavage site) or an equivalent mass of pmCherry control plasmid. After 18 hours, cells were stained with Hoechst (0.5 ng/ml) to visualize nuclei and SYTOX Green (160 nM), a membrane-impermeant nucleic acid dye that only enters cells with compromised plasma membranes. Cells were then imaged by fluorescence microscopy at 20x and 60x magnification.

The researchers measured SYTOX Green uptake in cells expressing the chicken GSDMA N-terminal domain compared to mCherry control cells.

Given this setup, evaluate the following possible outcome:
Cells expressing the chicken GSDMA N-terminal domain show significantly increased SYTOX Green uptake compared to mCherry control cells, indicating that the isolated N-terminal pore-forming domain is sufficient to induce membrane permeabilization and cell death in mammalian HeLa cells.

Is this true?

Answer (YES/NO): YES